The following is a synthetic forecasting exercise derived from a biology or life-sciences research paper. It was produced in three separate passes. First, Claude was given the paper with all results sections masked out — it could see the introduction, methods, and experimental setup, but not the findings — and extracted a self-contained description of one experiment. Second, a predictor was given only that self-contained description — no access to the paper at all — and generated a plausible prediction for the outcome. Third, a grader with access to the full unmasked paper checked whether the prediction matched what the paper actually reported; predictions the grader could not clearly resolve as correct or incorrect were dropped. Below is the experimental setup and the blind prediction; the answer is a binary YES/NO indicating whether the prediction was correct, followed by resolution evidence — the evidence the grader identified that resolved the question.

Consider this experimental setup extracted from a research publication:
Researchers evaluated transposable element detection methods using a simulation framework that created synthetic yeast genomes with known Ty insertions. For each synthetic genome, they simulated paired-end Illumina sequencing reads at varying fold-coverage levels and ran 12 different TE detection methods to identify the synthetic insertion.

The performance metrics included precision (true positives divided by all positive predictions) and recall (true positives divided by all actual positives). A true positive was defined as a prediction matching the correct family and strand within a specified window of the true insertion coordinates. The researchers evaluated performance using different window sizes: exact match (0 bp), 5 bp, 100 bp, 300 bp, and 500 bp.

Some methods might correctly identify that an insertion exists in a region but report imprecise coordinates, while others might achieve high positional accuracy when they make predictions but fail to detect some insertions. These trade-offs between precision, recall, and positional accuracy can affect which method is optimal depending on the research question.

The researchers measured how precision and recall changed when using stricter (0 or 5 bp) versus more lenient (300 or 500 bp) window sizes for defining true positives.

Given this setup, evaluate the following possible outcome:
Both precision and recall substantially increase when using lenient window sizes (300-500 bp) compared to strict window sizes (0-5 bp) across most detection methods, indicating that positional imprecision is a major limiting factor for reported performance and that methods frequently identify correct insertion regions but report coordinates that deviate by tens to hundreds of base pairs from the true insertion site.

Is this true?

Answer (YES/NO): YES